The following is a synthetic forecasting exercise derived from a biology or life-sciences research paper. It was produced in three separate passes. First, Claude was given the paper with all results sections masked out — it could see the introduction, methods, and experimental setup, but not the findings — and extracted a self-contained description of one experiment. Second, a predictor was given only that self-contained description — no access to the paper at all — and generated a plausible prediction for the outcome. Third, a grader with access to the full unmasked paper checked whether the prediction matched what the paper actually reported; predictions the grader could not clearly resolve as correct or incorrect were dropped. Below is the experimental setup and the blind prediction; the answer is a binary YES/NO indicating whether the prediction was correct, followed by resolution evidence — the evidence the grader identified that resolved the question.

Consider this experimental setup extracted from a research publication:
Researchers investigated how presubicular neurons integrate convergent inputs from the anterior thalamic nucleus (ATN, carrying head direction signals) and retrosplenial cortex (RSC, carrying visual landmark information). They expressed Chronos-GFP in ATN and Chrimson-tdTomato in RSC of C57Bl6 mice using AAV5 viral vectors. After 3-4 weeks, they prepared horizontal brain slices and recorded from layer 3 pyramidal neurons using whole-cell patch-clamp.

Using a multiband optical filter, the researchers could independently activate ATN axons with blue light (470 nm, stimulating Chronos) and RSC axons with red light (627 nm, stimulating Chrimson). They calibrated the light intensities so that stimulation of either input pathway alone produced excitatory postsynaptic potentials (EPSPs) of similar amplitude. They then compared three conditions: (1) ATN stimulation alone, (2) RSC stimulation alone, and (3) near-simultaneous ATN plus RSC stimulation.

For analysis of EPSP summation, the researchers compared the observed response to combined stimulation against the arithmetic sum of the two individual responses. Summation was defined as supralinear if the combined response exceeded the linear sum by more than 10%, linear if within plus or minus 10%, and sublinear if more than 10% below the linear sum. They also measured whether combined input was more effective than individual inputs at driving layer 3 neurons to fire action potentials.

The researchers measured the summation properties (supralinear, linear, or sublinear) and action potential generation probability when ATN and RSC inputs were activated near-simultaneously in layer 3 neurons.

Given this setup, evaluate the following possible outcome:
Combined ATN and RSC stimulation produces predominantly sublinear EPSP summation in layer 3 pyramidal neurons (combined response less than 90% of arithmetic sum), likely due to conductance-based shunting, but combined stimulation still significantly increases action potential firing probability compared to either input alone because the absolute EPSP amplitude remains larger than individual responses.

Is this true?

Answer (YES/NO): NO